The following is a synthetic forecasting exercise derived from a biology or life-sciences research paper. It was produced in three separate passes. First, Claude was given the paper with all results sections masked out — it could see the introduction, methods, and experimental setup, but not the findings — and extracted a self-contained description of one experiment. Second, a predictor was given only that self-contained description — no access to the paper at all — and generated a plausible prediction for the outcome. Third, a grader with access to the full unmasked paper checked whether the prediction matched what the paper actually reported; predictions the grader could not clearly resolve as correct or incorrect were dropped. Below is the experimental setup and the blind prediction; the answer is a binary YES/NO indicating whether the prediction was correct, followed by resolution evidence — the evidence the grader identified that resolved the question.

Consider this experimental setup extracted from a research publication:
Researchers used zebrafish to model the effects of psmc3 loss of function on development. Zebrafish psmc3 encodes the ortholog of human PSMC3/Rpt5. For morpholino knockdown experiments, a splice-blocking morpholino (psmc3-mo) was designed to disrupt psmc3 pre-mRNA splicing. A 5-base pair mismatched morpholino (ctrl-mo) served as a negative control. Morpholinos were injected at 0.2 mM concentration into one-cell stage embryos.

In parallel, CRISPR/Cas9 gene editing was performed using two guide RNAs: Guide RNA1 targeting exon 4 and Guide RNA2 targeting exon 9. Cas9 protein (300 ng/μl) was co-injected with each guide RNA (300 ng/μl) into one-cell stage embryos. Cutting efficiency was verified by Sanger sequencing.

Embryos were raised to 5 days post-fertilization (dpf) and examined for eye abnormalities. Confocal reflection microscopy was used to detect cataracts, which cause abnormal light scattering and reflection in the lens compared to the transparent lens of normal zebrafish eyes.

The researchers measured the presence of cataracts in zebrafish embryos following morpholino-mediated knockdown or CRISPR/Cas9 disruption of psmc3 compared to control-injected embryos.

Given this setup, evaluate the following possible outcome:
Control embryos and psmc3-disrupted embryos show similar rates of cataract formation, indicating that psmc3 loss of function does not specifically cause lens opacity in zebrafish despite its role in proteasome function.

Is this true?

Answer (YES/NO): NO